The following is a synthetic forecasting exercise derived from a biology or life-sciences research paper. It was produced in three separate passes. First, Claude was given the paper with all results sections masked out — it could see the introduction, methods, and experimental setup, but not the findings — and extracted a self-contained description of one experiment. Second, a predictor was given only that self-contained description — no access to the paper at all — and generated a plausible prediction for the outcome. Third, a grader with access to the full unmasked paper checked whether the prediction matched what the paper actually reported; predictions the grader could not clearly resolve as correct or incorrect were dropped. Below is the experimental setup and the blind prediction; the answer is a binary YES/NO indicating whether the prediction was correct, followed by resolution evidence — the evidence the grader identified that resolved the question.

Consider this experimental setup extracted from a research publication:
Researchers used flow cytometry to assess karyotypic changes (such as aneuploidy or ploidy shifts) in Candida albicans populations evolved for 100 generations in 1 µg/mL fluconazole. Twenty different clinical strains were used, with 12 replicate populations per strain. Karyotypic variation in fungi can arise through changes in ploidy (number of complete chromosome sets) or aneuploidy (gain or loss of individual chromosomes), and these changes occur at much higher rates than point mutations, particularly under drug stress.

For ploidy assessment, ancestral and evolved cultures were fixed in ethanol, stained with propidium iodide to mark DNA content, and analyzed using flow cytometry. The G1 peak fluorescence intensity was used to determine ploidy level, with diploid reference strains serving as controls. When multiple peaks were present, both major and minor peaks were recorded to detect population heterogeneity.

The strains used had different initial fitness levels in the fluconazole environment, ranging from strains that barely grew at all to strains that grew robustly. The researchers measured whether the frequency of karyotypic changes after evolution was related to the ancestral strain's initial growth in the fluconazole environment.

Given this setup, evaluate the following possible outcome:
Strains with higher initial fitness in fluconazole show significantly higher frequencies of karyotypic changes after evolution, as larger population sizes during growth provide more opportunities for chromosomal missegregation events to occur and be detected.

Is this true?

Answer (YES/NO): NO